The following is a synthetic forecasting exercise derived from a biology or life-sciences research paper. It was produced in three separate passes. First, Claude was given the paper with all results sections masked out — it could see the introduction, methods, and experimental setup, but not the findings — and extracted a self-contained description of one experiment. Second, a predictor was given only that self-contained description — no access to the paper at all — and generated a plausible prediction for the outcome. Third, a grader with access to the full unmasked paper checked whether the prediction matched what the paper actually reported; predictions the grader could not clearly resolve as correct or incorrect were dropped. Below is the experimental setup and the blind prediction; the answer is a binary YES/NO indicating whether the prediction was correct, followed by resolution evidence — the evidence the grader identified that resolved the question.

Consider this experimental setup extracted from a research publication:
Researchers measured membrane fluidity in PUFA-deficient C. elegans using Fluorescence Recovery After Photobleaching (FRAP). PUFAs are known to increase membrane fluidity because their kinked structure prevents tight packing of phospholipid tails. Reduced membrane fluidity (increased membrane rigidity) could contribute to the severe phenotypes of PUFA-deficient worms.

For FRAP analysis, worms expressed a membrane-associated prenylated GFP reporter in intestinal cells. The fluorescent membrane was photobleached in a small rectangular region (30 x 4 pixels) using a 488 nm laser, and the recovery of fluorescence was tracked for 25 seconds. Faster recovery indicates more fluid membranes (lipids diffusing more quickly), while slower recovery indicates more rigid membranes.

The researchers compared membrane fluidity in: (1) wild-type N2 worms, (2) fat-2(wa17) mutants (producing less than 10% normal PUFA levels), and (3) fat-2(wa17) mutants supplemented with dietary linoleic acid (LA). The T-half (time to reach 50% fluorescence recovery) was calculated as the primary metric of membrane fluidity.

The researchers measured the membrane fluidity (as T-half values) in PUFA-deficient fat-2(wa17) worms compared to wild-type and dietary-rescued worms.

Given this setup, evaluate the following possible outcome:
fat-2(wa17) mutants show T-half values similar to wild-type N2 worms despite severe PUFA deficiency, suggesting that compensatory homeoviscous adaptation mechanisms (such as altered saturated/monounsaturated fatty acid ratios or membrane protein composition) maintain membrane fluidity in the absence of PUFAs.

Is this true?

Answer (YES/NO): NO